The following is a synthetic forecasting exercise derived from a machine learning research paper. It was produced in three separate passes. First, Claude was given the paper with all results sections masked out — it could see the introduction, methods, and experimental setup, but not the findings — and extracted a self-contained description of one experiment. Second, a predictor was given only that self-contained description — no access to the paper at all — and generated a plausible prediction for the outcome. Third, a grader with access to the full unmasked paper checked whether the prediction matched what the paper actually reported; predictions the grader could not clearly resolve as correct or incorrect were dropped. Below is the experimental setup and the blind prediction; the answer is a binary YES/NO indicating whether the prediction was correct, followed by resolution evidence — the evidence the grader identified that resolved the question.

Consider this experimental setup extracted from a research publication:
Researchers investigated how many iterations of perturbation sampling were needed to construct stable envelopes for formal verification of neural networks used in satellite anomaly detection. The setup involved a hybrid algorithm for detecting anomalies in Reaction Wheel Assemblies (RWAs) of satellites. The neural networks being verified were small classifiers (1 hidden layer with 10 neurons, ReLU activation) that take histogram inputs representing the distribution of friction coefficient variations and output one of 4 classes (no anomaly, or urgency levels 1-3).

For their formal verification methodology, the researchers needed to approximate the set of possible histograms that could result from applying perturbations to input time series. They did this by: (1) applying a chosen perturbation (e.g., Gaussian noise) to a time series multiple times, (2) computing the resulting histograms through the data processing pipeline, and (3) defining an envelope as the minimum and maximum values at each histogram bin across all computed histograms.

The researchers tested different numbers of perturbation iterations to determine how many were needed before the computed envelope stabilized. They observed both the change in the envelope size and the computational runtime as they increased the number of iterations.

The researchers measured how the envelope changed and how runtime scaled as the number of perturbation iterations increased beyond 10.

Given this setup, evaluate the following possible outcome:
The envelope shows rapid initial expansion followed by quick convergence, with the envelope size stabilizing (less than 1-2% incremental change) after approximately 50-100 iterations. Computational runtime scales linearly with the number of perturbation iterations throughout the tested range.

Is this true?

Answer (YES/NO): NO